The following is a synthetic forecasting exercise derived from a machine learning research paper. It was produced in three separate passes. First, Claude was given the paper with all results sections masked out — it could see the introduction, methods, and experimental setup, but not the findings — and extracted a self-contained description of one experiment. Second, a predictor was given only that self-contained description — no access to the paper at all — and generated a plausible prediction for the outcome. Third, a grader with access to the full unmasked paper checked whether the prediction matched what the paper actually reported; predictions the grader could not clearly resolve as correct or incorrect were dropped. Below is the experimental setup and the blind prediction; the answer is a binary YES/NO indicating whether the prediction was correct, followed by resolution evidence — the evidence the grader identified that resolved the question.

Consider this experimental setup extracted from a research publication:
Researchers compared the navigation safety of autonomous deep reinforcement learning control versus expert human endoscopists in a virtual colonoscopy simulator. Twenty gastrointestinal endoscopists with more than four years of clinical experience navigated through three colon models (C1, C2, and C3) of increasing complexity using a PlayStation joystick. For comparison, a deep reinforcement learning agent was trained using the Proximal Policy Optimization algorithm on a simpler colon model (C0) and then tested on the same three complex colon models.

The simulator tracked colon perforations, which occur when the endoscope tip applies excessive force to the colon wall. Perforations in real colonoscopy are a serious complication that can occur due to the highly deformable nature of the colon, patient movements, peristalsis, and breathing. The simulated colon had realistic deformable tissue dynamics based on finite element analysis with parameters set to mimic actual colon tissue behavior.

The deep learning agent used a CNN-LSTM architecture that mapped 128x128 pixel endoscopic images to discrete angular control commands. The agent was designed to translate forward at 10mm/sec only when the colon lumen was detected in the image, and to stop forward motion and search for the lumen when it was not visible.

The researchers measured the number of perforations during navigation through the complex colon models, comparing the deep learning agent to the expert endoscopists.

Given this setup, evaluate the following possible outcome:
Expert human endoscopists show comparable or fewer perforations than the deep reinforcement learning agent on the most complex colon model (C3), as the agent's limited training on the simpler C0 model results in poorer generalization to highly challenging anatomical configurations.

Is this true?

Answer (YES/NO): NO